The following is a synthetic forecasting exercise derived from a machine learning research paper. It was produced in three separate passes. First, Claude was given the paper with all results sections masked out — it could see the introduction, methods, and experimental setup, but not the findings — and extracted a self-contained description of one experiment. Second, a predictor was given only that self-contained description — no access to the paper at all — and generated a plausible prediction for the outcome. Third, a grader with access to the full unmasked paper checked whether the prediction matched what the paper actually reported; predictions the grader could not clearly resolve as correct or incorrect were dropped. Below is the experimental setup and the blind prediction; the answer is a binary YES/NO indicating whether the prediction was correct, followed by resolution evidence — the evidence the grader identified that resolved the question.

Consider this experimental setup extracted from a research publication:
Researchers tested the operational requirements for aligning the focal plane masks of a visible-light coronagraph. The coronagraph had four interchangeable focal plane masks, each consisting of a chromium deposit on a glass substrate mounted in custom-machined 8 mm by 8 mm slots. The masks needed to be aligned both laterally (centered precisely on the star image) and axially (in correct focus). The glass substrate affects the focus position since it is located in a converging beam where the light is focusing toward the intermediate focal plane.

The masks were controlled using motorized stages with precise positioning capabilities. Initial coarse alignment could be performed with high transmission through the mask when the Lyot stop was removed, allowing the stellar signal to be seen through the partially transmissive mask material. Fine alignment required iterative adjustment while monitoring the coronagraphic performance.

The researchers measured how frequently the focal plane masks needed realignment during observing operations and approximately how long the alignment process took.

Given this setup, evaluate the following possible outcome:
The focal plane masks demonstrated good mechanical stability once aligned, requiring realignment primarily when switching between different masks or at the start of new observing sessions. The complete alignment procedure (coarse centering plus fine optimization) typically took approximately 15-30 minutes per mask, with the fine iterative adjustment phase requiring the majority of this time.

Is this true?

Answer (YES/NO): NO